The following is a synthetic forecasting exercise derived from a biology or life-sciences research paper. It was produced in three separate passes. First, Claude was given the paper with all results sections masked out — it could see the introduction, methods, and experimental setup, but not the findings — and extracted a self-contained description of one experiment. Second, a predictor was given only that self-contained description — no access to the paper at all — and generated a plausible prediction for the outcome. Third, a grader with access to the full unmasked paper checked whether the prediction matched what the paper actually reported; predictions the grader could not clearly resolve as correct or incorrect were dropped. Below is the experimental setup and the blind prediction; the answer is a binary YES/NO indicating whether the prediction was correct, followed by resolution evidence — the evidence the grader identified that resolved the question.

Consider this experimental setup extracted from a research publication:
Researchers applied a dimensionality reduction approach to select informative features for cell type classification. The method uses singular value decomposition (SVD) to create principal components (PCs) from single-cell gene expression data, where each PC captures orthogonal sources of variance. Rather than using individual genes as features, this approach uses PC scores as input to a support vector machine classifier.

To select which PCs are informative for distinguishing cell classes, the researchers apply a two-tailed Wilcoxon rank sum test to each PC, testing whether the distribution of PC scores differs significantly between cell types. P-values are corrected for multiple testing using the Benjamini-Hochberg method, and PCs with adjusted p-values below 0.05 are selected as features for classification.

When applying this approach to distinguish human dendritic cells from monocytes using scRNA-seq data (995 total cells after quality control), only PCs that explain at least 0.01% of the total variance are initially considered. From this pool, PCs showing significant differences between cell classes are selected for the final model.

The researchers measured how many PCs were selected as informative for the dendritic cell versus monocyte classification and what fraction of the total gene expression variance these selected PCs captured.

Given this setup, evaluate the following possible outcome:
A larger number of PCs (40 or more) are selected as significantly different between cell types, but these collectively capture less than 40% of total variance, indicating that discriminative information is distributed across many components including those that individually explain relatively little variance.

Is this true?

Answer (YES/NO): NO